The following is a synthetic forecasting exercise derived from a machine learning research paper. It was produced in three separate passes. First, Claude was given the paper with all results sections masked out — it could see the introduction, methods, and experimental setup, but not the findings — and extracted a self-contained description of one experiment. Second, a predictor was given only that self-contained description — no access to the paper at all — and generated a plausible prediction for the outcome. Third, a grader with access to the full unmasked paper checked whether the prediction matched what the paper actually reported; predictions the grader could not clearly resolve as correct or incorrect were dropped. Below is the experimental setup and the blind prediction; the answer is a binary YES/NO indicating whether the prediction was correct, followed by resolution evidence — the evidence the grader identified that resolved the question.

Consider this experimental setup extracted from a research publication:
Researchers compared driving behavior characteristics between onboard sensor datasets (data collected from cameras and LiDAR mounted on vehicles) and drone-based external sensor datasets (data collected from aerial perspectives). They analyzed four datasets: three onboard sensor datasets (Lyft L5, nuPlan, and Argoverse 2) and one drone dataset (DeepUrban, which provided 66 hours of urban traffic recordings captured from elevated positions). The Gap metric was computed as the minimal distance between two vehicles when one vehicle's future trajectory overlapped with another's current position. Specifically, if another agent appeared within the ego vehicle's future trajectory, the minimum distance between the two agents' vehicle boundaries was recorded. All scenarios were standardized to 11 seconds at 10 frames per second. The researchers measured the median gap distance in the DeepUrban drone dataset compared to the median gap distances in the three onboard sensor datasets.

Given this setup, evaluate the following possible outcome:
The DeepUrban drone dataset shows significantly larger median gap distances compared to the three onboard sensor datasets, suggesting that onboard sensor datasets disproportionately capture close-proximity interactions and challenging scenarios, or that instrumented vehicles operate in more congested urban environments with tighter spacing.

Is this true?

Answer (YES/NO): NO